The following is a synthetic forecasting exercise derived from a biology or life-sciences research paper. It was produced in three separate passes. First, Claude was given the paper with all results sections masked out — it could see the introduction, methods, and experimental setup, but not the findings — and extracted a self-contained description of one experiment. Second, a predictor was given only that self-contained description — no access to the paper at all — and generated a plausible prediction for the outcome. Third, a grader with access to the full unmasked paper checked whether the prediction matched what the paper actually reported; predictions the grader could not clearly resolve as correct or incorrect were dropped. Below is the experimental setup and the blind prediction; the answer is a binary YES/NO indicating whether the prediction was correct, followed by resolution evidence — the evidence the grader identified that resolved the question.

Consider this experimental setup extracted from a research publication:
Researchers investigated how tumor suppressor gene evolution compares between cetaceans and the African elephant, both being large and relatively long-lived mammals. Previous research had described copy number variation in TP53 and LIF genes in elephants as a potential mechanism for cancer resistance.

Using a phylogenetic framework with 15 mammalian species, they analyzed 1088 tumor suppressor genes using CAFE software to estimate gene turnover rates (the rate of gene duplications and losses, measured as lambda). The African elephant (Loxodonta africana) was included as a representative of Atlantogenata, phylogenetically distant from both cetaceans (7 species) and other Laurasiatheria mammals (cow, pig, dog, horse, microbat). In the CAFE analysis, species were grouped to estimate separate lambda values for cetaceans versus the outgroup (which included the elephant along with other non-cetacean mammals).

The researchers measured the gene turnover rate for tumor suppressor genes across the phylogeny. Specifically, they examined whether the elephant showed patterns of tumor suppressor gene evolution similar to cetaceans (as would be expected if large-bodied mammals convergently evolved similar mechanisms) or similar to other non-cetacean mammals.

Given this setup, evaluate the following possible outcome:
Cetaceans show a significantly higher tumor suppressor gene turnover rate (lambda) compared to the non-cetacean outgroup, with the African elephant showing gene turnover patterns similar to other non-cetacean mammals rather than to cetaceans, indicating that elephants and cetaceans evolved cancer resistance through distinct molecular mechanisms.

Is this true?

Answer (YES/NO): NO